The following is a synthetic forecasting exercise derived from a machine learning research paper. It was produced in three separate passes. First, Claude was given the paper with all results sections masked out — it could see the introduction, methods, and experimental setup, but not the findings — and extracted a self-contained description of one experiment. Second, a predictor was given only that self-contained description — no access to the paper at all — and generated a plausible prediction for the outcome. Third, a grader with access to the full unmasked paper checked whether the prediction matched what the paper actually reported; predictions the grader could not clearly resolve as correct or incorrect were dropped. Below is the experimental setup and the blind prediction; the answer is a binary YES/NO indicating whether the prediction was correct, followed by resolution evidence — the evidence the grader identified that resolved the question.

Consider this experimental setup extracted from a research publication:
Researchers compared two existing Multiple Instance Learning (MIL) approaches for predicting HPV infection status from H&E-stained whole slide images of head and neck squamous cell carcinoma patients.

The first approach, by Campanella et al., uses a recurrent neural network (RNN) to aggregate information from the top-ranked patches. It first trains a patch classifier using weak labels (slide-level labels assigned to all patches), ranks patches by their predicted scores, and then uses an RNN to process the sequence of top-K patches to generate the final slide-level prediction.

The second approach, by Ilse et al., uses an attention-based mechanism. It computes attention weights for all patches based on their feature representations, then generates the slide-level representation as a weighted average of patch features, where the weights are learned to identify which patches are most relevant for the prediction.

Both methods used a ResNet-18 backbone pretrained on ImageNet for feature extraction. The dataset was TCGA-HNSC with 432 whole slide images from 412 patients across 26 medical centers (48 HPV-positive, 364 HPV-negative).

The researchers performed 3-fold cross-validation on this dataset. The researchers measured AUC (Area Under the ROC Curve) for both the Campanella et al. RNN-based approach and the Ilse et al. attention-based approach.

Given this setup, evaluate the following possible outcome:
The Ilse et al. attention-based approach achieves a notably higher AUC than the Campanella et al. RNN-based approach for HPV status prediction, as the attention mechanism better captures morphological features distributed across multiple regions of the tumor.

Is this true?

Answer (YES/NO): YES